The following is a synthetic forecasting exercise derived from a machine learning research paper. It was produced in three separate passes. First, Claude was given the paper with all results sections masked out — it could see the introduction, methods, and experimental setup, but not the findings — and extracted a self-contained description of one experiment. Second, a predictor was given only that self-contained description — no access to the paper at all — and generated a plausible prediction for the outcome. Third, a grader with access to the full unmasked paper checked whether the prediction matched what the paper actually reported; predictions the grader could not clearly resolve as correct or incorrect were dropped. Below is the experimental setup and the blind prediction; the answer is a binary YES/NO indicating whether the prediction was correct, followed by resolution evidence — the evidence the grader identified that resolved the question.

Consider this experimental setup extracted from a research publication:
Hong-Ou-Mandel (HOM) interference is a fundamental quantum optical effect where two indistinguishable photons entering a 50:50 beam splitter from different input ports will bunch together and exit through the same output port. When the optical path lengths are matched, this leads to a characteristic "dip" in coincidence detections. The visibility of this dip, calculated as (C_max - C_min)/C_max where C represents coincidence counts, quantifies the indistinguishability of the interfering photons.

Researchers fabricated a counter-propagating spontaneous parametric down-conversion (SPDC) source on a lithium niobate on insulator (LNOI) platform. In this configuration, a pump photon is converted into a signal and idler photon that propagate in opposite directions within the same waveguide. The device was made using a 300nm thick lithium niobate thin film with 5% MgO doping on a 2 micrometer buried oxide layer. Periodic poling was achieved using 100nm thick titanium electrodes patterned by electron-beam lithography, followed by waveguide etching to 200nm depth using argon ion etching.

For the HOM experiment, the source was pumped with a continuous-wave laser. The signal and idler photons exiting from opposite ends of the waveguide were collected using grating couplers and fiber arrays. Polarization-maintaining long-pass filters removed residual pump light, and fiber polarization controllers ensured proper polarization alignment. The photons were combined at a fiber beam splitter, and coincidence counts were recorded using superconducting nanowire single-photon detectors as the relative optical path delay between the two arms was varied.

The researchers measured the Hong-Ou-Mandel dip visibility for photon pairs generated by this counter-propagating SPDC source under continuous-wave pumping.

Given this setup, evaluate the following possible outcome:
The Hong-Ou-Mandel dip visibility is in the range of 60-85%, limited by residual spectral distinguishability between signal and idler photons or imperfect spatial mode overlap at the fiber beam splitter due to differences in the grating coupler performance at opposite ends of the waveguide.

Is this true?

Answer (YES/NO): NO